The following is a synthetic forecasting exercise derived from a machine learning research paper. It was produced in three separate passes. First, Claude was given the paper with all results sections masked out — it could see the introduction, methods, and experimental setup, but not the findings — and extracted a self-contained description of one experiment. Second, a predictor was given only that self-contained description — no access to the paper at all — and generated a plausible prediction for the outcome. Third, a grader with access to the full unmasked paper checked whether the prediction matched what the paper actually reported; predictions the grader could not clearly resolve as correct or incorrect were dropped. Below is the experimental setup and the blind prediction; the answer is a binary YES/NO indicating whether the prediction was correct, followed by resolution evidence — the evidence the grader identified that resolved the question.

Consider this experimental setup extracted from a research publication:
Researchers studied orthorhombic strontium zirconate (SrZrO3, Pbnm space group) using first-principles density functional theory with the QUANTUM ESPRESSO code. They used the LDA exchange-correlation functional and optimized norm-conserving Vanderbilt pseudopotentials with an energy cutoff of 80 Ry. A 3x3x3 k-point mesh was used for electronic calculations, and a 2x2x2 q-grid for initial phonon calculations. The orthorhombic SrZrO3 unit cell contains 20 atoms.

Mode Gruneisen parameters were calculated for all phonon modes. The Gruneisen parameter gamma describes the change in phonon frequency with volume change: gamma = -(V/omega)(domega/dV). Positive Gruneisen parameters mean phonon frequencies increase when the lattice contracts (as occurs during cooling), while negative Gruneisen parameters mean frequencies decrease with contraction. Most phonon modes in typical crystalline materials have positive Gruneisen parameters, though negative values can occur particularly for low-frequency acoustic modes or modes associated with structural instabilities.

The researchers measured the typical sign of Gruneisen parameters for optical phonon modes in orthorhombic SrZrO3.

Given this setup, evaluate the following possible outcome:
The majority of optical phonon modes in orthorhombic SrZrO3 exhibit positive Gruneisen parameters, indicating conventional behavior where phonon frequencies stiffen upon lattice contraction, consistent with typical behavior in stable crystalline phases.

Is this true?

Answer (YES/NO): YES